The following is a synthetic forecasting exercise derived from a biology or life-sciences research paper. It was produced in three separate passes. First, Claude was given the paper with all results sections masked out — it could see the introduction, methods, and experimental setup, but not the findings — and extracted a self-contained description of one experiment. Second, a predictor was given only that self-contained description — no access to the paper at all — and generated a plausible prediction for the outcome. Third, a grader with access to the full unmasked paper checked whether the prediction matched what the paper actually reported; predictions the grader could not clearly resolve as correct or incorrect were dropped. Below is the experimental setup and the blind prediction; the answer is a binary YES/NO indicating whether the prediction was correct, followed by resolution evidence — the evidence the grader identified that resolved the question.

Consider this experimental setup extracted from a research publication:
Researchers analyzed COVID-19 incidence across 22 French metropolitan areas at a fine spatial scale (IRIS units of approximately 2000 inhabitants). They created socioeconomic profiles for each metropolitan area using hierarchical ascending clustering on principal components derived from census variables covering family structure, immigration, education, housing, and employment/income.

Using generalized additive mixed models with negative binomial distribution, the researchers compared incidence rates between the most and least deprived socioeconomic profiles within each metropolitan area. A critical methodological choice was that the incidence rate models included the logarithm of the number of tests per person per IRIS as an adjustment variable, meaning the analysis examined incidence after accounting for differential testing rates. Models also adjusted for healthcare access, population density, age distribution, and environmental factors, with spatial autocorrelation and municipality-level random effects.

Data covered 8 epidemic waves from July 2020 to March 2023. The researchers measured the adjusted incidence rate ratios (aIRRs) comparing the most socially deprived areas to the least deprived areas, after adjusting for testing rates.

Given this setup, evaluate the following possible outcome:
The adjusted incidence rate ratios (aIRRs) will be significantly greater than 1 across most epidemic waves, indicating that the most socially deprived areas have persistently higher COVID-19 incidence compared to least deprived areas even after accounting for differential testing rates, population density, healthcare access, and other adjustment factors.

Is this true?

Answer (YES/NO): NO